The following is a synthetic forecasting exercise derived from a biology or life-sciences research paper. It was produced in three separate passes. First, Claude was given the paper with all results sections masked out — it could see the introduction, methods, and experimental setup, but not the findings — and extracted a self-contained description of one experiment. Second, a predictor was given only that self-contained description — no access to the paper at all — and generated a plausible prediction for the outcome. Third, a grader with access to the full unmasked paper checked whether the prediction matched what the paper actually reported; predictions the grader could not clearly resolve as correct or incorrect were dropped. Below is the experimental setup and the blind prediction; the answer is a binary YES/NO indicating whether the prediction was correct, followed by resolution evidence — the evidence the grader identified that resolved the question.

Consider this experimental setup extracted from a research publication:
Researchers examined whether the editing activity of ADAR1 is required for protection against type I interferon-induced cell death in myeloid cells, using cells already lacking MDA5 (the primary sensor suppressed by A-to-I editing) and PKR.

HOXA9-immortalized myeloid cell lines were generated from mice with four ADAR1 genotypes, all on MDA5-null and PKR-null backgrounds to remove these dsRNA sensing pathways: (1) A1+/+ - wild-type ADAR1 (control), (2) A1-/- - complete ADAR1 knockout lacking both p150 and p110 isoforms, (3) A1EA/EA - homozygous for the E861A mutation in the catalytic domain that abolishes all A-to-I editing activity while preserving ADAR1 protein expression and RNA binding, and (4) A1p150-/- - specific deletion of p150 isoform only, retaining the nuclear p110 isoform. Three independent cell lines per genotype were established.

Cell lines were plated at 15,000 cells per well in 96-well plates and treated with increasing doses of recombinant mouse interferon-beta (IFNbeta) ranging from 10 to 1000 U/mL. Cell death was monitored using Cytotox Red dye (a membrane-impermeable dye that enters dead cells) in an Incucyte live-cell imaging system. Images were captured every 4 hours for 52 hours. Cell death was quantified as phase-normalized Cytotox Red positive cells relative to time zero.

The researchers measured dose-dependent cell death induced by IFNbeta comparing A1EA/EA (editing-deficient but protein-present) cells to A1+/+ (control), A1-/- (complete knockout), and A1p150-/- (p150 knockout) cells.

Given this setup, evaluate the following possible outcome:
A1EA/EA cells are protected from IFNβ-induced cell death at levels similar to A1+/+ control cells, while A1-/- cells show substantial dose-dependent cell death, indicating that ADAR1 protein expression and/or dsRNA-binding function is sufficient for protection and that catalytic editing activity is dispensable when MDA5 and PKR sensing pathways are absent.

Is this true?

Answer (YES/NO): YES